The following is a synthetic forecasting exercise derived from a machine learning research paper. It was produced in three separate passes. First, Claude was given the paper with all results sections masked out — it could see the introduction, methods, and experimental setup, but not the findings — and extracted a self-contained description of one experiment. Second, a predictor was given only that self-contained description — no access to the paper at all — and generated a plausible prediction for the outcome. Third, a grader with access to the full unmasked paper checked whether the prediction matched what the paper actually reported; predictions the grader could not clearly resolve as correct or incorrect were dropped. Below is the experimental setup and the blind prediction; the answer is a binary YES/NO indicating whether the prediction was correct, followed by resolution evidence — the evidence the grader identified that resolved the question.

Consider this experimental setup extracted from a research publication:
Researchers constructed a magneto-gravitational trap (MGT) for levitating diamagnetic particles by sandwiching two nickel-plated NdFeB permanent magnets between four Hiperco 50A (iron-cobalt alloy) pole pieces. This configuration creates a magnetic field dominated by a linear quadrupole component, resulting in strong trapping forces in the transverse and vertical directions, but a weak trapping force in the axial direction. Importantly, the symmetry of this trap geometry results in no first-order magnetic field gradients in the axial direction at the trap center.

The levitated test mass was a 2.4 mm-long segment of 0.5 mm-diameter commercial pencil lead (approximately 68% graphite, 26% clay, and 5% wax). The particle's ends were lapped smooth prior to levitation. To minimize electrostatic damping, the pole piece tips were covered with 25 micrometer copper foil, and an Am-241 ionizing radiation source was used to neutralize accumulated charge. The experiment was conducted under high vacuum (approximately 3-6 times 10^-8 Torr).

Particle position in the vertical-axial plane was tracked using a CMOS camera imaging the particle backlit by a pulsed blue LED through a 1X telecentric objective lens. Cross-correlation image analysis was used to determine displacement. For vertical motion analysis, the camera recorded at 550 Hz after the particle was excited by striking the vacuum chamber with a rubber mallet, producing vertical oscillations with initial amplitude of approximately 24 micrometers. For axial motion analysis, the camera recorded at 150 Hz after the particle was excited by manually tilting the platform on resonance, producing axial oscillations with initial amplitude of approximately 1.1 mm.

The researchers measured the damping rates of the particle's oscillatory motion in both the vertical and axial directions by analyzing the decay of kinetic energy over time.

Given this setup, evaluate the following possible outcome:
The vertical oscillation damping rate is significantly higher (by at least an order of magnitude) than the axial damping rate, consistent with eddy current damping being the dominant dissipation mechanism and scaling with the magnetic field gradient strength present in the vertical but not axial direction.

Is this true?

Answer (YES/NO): YES